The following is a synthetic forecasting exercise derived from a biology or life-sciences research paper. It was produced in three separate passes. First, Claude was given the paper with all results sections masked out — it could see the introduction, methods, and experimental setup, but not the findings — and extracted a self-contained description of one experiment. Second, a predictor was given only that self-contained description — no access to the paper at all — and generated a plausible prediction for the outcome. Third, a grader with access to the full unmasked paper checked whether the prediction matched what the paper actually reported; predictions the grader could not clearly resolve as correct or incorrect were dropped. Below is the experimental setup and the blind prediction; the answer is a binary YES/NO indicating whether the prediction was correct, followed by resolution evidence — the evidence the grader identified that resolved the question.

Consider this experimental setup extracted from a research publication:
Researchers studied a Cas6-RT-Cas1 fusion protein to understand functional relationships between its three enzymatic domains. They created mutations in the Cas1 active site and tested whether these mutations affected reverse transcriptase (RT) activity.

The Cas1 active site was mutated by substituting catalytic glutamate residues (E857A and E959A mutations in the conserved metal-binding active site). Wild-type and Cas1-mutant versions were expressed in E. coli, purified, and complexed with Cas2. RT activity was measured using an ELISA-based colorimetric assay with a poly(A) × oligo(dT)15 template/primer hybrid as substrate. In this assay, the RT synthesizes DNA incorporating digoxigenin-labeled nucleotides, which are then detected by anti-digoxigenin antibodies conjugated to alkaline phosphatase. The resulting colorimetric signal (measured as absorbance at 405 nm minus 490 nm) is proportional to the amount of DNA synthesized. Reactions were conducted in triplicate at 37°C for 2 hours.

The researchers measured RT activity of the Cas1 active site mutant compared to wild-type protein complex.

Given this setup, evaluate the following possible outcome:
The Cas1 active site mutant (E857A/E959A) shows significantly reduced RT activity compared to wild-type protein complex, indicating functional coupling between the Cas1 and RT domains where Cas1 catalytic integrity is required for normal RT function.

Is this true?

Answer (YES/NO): YES